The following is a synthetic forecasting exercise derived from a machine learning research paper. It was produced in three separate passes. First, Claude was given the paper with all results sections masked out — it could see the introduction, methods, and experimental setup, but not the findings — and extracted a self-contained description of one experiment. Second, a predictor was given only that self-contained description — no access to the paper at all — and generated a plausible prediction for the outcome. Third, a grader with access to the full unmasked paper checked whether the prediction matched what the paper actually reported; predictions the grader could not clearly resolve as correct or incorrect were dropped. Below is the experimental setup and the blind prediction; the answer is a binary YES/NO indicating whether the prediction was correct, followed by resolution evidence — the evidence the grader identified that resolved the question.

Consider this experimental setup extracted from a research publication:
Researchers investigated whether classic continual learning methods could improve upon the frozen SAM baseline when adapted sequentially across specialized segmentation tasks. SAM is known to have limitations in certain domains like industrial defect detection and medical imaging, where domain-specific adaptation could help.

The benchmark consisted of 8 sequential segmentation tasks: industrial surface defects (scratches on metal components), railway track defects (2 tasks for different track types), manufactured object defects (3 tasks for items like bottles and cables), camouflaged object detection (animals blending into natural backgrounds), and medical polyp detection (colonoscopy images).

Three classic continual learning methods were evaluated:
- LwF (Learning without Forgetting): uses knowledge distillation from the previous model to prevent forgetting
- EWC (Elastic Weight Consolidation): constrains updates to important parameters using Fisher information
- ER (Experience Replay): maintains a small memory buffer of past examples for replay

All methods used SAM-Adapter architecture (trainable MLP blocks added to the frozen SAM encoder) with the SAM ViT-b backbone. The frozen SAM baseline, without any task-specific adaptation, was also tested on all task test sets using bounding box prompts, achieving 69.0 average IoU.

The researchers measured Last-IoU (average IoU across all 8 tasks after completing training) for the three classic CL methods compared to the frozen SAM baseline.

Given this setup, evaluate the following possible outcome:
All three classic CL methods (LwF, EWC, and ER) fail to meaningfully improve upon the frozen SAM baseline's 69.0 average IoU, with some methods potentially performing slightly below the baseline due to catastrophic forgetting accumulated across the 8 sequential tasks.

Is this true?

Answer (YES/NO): NO